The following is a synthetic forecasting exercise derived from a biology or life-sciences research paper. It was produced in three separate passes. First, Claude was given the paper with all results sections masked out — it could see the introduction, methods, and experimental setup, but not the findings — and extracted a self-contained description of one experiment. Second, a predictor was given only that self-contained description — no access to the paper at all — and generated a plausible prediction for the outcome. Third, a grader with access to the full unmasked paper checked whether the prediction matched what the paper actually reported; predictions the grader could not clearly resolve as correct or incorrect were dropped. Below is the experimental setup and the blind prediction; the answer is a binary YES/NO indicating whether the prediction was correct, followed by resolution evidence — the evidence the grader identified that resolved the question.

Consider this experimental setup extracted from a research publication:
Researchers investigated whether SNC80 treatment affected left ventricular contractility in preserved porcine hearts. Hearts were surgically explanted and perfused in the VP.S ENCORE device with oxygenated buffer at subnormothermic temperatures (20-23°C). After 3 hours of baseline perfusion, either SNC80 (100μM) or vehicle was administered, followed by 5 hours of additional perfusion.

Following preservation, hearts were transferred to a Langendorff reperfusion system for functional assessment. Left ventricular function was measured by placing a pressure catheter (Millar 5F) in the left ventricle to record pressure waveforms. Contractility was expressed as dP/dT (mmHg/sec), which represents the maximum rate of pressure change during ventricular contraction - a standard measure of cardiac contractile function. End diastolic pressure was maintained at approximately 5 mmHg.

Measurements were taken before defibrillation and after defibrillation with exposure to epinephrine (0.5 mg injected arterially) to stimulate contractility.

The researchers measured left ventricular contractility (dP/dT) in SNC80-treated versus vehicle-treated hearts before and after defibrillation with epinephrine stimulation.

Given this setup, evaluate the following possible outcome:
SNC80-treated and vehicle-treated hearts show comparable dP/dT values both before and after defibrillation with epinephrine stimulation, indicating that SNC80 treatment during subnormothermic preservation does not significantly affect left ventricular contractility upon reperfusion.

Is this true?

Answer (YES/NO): YES